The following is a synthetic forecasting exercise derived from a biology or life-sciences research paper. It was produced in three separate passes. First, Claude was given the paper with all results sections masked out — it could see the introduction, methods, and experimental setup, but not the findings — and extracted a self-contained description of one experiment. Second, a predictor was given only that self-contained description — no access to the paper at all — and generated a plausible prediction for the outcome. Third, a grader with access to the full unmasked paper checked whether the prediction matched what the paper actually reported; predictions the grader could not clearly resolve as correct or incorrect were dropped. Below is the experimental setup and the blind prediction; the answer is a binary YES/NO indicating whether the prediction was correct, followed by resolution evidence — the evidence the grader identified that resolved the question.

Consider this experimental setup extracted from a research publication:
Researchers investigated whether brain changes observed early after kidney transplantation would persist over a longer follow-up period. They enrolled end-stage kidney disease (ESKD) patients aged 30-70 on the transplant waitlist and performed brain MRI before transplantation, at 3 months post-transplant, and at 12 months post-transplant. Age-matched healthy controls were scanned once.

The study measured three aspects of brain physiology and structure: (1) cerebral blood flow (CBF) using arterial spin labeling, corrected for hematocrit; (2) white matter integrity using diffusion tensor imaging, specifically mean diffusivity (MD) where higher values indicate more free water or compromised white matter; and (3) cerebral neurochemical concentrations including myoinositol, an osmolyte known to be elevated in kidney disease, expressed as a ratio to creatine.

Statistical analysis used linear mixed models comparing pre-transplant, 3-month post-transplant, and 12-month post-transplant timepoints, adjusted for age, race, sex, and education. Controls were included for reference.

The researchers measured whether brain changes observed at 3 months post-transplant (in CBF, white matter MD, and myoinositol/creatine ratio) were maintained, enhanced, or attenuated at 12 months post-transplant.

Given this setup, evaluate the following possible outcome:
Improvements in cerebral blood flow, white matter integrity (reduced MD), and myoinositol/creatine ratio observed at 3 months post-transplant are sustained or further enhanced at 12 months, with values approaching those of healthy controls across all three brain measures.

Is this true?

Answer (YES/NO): YES